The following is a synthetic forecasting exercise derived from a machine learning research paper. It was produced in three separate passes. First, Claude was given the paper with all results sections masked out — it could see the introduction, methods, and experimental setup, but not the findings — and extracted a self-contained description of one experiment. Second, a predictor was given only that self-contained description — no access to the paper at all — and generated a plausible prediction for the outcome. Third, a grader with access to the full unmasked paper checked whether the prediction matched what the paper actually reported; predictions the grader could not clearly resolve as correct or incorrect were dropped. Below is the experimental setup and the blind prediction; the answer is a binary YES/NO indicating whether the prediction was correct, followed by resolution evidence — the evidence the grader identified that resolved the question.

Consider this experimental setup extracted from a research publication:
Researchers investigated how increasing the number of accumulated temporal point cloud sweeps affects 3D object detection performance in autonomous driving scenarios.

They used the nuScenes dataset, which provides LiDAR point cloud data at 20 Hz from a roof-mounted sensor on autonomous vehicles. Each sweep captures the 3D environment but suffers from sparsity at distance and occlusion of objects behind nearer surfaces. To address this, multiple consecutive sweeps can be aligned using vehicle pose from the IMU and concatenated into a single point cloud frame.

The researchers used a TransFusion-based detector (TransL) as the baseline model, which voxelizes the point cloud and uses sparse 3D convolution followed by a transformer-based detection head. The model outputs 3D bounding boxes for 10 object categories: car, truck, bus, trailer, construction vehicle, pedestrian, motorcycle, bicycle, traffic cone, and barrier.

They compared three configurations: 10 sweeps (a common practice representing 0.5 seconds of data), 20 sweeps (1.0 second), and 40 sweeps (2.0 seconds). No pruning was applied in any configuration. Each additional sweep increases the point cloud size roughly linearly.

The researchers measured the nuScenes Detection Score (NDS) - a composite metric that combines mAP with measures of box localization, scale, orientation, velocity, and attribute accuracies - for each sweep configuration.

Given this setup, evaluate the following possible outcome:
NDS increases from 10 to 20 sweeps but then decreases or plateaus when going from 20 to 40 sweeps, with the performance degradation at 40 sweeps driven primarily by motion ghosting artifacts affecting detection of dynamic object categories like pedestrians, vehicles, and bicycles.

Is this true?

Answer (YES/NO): NO